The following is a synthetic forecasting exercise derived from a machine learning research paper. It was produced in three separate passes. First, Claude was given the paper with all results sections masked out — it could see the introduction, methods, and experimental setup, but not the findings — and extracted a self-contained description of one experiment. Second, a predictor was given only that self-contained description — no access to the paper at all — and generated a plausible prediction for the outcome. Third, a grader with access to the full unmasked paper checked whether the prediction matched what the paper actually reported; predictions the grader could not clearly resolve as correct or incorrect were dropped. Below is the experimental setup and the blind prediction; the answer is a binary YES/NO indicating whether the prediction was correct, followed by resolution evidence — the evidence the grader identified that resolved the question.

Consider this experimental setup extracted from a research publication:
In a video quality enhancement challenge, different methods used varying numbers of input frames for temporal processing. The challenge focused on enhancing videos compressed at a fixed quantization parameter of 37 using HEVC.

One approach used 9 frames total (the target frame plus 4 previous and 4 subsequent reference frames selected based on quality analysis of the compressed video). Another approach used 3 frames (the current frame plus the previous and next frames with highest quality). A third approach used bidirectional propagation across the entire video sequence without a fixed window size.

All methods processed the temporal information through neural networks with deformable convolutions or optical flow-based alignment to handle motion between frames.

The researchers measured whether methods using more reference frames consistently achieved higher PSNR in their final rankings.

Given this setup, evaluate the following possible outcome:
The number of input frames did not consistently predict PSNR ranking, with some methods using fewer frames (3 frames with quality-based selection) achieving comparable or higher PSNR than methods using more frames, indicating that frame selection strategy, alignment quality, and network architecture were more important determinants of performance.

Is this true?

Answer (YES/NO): YES